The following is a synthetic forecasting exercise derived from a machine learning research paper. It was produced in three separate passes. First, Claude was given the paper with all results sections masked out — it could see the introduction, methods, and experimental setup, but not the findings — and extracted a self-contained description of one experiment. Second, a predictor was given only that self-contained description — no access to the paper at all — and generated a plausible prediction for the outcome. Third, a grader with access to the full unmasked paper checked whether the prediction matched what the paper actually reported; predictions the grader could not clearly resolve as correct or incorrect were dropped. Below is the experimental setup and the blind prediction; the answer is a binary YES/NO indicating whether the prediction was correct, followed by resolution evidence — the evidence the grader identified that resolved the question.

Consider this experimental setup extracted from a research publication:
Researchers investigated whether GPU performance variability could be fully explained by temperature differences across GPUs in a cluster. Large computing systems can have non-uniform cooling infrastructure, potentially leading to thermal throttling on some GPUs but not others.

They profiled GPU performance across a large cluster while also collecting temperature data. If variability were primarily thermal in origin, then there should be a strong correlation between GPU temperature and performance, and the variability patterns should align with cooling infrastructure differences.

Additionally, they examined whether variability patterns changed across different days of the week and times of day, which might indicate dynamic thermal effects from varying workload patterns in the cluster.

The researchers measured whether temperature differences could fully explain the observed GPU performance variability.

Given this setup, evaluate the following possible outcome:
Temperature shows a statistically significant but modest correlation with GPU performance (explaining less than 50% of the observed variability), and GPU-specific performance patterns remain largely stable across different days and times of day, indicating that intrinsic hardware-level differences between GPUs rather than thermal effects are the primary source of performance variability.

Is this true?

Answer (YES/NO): NO